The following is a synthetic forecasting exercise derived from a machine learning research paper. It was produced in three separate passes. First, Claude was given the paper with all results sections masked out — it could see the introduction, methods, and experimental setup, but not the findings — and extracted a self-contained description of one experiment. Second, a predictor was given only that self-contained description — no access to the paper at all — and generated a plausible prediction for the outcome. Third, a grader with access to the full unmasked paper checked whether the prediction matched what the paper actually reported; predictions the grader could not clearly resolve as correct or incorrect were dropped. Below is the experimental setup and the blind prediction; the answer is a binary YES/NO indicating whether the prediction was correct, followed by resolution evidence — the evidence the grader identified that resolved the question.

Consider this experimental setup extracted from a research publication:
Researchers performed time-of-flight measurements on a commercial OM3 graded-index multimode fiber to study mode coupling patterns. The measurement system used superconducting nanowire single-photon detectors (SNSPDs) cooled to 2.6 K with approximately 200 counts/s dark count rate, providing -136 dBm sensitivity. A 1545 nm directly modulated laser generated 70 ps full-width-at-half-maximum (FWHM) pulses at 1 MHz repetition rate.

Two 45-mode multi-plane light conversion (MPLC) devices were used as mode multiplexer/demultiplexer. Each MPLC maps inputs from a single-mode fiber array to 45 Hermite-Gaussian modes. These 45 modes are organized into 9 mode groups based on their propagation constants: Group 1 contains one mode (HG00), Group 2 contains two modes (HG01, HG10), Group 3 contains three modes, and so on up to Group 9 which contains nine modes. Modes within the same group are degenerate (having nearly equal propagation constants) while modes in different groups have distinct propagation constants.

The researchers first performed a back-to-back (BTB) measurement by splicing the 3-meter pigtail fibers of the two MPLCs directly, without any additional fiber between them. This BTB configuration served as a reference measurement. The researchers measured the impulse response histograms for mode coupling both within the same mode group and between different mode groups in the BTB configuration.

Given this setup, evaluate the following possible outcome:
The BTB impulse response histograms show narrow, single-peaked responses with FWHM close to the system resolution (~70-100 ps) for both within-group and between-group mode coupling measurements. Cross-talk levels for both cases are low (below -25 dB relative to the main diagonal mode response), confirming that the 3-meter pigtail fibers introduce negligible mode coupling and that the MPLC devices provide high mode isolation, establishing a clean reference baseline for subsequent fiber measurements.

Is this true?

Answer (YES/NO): NO